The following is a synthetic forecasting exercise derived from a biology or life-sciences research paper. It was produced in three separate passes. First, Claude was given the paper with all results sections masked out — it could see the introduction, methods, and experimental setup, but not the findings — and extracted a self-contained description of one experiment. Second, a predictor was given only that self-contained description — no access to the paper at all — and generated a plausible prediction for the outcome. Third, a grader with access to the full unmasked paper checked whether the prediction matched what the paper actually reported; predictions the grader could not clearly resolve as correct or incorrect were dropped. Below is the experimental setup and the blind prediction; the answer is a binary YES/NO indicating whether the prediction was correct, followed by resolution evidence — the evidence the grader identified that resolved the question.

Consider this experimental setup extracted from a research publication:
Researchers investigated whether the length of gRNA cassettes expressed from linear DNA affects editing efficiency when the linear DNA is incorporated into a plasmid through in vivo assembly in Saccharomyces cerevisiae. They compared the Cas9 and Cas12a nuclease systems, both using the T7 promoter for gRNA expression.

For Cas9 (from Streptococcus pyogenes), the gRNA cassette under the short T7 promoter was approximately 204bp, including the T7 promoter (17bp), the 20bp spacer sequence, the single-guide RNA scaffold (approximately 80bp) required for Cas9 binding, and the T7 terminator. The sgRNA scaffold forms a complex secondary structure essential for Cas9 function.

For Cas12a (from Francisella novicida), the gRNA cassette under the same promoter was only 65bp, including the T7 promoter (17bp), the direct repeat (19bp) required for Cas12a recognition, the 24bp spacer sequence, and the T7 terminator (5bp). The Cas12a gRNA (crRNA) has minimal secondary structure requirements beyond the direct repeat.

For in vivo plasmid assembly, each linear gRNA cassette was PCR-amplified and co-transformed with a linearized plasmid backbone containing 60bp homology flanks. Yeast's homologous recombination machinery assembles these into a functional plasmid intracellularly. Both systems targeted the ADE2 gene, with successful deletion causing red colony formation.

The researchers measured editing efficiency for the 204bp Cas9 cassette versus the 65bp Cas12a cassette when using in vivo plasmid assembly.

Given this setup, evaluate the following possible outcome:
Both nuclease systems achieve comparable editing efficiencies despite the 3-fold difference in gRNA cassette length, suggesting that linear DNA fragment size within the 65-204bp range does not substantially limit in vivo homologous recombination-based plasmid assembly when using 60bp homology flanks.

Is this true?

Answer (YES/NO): NO